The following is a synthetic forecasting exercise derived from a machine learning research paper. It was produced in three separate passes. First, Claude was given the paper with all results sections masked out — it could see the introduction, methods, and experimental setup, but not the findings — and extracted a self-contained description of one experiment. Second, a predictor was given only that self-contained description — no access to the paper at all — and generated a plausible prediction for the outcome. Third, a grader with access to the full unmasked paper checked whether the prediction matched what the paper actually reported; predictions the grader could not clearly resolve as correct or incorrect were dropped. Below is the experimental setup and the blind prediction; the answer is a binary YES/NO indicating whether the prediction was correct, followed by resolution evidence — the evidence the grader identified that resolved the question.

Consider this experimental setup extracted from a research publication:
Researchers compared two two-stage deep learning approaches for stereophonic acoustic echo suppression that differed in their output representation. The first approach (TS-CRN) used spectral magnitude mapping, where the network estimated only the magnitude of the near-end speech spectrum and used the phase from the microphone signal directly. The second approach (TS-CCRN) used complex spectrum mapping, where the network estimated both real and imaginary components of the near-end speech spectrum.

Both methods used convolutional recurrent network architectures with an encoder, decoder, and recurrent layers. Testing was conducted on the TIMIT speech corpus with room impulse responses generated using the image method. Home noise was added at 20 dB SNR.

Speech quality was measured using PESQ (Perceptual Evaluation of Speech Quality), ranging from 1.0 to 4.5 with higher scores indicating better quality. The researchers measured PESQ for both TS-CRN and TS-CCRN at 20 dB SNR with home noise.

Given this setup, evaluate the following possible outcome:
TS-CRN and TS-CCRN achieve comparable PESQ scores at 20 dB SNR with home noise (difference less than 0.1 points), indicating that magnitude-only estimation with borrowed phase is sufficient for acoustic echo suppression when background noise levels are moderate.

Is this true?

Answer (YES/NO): YES